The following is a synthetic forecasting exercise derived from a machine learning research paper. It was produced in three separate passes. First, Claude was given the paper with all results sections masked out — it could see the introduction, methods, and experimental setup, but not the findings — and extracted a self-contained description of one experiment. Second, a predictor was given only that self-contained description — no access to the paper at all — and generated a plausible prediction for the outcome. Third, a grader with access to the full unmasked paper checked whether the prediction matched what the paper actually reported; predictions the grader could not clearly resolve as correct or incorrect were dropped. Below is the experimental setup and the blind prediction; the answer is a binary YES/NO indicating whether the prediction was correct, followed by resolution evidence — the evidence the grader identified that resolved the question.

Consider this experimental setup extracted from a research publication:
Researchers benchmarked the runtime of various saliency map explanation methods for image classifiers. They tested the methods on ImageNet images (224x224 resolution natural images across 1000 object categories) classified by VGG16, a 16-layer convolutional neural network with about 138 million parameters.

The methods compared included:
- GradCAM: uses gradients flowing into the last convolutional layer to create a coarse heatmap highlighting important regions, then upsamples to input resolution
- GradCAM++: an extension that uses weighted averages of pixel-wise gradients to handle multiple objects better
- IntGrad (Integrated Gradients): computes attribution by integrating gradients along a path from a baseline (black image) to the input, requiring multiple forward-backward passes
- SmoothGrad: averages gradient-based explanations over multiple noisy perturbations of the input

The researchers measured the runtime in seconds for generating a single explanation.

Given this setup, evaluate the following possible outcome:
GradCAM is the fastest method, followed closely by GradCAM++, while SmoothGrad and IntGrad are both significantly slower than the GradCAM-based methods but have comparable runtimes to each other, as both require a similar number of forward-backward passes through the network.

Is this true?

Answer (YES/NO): NO